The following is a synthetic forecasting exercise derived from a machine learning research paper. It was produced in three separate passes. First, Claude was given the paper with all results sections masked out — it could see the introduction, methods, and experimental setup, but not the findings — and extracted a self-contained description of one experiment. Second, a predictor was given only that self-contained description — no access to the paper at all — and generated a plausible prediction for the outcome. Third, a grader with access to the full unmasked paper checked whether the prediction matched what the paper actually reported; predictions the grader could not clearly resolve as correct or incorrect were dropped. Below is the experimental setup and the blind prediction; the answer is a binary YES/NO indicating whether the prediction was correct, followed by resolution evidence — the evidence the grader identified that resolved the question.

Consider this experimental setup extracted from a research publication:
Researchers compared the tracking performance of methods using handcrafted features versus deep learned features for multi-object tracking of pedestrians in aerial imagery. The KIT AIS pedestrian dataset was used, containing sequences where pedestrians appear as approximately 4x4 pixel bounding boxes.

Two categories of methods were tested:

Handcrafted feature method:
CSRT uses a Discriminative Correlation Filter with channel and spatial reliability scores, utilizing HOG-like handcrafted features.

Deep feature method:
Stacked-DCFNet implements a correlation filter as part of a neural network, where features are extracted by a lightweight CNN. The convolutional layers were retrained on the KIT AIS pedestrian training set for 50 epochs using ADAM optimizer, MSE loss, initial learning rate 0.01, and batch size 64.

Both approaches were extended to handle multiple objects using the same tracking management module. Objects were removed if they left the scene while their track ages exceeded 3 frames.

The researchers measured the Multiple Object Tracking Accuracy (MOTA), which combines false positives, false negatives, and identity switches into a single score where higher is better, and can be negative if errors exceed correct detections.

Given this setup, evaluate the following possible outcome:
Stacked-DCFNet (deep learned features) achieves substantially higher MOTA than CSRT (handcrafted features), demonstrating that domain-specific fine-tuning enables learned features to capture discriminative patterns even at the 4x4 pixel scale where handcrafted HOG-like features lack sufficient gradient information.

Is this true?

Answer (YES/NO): YES